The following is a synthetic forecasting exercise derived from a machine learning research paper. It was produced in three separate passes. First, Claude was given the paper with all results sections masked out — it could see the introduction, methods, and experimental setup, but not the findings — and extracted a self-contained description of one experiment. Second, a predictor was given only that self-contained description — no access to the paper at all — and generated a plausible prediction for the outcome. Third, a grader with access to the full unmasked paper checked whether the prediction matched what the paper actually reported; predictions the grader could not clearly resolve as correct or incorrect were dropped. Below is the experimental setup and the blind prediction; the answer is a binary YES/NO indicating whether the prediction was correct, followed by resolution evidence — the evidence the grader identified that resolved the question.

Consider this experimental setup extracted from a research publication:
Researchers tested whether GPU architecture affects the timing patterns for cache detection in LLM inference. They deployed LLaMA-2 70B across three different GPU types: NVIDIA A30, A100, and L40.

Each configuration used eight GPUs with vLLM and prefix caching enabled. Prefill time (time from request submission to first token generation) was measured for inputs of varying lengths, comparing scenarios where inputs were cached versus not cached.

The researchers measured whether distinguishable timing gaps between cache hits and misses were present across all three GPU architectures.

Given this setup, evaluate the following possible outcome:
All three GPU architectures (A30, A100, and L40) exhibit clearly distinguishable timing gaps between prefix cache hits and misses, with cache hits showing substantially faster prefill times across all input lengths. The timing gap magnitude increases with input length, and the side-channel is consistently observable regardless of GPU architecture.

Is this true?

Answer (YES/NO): YES